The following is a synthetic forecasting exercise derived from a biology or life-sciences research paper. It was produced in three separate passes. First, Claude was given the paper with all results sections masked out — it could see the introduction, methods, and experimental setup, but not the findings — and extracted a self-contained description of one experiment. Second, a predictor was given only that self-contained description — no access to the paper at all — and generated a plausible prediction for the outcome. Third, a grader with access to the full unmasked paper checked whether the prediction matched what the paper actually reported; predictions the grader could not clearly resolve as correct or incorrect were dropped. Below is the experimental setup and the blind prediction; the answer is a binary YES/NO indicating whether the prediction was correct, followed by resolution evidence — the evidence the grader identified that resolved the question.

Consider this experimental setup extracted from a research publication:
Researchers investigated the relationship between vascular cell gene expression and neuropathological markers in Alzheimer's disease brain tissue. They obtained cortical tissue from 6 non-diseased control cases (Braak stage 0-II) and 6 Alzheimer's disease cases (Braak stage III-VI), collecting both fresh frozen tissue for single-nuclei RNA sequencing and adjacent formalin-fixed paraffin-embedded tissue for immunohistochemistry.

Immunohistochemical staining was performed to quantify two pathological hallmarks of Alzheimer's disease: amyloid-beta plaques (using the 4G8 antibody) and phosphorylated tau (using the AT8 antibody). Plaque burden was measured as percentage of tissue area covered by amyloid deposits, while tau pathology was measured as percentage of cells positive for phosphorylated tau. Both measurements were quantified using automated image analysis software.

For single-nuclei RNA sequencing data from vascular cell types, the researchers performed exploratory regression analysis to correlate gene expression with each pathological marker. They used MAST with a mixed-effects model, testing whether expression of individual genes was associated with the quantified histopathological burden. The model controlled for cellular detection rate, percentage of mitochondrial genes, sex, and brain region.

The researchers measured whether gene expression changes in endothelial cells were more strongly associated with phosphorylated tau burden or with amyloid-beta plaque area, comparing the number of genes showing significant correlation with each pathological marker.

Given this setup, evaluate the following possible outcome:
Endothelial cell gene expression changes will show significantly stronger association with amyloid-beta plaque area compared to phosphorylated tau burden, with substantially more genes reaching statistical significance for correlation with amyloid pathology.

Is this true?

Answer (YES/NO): NO